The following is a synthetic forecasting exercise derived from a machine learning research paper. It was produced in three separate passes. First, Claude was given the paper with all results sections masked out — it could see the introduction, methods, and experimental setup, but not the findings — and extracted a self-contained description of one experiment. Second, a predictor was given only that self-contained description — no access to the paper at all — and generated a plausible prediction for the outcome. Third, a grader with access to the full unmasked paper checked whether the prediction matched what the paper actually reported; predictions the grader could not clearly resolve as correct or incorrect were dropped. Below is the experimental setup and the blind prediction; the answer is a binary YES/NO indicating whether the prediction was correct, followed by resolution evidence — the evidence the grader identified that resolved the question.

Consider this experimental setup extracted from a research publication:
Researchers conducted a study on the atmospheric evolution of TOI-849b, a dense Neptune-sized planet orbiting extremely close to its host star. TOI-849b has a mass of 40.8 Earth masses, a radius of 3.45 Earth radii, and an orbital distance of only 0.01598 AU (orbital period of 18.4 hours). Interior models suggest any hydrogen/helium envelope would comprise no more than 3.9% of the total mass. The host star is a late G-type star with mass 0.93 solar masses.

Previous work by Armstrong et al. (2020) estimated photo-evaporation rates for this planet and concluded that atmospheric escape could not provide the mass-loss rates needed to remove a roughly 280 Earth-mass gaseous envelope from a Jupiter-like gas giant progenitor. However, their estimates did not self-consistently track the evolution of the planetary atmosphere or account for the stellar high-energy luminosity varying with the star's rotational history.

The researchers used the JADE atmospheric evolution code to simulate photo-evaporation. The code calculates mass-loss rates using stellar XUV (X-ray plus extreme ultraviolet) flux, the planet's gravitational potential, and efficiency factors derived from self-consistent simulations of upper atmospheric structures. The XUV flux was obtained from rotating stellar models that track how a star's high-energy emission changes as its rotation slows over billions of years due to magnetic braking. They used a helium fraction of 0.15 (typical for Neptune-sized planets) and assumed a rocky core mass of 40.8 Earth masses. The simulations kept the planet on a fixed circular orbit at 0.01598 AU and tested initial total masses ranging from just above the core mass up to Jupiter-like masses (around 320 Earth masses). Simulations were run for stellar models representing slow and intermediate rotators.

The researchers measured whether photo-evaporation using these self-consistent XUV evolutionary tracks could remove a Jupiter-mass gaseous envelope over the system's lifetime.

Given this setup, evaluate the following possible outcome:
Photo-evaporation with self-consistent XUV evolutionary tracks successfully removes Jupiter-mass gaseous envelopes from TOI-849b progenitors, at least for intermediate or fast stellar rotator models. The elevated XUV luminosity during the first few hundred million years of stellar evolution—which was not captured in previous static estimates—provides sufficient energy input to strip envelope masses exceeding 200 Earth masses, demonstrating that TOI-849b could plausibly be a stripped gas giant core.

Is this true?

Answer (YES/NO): YES